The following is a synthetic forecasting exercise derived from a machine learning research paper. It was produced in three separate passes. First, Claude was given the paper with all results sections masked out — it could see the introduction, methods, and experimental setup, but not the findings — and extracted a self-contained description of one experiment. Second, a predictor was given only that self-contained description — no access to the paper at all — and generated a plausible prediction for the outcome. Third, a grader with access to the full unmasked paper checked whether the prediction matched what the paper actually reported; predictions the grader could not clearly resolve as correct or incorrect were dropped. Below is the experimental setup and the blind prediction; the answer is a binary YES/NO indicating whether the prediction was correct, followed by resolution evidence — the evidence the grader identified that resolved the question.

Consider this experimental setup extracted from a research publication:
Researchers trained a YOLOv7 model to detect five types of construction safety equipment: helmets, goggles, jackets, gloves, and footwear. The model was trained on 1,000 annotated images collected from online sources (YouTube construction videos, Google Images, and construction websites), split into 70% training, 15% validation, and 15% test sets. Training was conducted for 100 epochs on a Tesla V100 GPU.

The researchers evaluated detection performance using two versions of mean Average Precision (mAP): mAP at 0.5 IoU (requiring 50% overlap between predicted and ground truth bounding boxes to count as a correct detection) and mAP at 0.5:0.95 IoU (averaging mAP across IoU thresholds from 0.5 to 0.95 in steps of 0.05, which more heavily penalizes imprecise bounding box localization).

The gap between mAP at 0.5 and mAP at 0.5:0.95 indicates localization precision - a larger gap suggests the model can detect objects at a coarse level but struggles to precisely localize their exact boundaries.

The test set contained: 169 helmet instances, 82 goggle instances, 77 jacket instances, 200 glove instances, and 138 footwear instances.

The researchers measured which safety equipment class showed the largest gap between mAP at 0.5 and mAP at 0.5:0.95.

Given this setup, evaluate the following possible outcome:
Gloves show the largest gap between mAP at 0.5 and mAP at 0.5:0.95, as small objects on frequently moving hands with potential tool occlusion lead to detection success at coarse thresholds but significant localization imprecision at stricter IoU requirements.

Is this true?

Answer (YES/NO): NO